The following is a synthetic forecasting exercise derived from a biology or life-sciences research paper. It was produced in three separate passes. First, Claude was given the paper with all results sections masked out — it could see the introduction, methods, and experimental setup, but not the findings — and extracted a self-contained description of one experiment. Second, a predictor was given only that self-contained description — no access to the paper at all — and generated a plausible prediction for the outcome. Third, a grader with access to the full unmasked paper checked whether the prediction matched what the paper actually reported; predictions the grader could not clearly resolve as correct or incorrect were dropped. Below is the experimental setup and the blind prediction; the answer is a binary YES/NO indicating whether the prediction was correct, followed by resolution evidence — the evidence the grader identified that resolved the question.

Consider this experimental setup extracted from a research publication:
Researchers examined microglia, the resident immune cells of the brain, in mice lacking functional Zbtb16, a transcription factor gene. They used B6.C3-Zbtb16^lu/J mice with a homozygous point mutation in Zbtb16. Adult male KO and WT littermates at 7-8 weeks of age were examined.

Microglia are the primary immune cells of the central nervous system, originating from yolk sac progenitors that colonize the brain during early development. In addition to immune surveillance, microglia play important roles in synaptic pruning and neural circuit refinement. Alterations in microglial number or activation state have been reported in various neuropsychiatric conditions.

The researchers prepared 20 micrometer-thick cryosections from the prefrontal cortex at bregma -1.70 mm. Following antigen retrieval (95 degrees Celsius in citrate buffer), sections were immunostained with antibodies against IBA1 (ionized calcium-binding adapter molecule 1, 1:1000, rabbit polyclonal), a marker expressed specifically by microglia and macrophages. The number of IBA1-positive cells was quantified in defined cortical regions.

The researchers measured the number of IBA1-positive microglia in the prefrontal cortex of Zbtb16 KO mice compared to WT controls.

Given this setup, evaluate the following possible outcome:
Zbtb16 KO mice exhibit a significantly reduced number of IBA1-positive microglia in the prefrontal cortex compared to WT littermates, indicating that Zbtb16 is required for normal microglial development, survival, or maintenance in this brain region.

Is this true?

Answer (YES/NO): NO